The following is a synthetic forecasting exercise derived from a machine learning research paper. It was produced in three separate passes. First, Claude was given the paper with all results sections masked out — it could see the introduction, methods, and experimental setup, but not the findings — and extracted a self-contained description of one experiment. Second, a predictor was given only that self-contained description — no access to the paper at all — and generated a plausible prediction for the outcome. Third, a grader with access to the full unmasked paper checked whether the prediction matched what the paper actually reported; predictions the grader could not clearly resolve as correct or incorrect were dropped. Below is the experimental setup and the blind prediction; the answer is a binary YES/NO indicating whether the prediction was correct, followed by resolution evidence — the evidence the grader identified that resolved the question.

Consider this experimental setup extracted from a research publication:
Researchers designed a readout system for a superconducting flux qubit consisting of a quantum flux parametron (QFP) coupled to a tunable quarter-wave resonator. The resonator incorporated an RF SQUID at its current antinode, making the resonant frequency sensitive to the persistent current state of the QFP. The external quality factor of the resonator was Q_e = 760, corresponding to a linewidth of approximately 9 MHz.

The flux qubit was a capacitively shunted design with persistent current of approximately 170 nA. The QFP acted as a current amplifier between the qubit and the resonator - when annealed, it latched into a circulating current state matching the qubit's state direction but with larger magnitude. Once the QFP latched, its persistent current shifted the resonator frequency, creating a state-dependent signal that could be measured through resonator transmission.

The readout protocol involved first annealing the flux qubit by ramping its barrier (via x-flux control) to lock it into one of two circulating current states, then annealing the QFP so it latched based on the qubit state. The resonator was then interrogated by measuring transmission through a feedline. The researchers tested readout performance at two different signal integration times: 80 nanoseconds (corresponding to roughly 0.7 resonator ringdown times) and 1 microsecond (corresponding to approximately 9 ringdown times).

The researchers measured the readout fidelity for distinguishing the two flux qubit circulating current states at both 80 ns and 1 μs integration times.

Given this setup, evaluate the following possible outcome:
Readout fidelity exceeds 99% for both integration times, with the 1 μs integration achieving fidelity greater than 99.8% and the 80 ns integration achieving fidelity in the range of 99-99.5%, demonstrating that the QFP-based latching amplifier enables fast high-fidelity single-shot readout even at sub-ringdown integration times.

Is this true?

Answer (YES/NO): NO